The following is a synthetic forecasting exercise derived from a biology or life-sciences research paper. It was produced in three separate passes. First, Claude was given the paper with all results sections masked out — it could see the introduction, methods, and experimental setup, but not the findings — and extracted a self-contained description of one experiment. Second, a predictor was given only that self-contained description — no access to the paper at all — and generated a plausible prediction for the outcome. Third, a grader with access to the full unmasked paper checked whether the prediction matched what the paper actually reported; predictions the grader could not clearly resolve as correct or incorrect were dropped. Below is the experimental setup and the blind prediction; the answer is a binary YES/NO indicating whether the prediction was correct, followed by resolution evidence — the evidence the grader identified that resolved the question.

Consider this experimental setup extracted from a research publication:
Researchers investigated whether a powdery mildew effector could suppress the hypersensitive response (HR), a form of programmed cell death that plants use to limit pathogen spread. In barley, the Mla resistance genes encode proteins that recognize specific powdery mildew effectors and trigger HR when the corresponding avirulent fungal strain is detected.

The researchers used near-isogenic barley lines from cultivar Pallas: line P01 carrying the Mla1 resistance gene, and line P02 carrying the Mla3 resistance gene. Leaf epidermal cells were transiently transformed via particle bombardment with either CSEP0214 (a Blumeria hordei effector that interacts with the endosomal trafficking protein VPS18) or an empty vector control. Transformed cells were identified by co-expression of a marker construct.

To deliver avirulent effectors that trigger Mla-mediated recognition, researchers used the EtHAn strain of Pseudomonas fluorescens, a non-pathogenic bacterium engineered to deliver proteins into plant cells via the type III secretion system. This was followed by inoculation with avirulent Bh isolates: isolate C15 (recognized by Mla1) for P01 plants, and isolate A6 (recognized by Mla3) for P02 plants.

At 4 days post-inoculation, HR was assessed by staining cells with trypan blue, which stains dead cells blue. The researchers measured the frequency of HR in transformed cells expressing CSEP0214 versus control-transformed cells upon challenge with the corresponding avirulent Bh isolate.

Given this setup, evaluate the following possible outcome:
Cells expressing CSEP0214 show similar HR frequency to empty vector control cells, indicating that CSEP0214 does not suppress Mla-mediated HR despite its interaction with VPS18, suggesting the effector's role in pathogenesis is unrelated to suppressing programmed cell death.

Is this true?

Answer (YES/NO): NO